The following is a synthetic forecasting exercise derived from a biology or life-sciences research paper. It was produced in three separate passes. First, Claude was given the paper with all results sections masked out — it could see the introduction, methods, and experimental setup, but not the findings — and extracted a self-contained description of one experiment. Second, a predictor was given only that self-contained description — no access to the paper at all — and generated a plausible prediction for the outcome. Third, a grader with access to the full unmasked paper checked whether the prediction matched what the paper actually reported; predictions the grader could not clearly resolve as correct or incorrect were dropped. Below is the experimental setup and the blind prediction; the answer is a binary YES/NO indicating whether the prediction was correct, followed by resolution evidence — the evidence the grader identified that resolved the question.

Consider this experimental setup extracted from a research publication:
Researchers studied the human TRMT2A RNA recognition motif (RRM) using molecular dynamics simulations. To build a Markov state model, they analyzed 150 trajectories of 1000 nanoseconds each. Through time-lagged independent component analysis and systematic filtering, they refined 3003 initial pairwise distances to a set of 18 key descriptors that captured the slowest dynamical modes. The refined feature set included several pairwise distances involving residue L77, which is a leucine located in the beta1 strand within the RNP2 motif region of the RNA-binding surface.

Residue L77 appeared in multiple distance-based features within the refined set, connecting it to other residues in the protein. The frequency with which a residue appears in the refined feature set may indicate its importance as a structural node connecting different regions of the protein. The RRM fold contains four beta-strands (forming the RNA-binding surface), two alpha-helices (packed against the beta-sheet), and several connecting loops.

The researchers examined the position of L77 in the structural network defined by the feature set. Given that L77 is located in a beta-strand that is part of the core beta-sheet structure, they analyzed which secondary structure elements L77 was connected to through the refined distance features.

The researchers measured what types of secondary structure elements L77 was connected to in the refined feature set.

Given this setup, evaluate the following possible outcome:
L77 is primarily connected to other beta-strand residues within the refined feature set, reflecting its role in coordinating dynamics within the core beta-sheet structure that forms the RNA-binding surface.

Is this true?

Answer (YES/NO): NO